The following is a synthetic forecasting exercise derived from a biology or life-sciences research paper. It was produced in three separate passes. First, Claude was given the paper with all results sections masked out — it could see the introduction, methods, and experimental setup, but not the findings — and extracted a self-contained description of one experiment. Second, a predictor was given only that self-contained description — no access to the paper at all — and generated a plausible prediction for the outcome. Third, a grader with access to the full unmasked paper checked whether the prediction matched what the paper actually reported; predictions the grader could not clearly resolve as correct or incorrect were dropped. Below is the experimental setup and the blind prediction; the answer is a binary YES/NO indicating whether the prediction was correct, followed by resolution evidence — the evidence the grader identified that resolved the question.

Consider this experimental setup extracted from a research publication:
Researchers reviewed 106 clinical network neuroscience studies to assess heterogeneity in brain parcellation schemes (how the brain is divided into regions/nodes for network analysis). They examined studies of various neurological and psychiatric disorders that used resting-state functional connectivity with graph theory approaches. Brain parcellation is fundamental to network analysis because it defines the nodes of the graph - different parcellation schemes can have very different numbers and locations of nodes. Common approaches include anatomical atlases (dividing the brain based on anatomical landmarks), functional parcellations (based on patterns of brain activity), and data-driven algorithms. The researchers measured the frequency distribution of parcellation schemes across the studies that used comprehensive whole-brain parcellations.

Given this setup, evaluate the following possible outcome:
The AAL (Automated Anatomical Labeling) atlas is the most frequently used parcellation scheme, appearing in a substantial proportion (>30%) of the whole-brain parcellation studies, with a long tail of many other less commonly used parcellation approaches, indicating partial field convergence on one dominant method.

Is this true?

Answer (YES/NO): NO